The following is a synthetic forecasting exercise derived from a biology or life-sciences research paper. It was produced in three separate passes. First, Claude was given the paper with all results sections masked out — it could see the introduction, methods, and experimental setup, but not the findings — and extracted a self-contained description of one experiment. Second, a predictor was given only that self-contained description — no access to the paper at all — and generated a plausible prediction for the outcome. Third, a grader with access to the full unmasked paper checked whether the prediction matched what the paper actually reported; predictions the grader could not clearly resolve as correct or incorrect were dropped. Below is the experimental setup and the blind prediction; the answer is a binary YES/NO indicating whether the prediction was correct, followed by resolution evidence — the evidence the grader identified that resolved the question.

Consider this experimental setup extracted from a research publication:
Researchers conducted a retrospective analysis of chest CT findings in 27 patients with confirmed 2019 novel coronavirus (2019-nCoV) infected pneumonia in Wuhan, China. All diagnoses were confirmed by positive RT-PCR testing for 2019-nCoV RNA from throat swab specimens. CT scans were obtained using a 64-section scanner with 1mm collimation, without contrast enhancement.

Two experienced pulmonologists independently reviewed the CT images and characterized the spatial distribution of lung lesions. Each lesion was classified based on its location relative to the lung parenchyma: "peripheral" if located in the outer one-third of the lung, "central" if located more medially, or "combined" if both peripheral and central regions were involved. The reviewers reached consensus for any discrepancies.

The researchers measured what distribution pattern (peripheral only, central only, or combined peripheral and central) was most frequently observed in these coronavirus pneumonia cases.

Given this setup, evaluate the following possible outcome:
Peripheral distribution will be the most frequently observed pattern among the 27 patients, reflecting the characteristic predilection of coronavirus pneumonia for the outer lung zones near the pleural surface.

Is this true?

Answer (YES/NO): NO